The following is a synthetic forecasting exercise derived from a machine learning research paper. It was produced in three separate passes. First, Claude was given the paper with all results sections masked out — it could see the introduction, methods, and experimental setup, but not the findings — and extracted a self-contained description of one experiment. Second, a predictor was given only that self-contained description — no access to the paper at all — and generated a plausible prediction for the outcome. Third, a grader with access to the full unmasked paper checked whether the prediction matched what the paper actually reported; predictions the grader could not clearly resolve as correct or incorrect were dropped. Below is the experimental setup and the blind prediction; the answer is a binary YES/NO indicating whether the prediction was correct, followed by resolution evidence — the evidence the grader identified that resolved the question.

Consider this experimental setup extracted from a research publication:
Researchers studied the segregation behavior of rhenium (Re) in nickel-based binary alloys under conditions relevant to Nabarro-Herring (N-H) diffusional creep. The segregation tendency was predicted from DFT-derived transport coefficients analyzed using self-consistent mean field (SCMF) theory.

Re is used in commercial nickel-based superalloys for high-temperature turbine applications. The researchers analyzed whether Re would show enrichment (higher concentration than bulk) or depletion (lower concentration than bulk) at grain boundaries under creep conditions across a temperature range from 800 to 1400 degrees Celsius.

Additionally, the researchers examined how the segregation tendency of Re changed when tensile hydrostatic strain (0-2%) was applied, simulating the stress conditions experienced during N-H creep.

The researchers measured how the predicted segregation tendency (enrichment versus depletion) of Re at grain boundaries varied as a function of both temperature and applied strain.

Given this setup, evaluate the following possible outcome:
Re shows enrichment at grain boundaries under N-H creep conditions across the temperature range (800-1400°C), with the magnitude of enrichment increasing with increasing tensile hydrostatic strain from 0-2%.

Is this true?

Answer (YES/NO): NO